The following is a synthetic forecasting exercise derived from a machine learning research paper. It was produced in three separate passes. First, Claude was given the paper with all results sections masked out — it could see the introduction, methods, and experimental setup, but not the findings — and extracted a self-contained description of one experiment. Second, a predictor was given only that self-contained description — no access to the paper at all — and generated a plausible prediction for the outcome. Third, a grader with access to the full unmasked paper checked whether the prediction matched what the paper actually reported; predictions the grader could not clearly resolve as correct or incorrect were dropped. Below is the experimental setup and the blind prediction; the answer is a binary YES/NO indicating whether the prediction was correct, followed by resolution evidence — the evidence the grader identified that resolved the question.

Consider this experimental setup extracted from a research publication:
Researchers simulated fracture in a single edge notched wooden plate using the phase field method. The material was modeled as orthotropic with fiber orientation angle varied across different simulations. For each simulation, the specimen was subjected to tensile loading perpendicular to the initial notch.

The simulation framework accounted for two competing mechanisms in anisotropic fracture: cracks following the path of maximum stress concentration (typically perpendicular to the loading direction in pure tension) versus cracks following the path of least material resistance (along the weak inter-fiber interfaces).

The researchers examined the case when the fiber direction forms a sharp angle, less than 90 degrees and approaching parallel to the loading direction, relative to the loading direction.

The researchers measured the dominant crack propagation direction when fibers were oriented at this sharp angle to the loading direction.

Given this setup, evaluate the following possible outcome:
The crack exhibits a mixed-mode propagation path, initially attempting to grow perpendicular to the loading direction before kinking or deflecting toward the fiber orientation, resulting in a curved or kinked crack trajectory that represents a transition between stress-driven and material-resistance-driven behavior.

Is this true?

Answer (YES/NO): NO